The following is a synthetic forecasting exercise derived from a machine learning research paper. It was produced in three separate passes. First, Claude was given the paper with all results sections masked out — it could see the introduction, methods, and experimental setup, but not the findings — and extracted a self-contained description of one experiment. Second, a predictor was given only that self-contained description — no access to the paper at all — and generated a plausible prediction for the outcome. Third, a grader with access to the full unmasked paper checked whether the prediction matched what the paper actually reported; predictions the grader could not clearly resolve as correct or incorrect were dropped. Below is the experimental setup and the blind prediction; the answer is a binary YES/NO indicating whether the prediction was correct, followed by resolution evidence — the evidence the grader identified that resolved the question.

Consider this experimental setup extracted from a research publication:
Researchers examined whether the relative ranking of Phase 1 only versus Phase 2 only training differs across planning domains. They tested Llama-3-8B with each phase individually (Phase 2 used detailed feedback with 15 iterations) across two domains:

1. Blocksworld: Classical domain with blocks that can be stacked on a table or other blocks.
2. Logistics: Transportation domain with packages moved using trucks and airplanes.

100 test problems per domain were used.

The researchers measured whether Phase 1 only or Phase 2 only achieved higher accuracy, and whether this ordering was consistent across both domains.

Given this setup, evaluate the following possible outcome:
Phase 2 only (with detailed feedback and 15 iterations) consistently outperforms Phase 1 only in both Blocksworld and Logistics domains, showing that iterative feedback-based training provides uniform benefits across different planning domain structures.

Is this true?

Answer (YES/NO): NO